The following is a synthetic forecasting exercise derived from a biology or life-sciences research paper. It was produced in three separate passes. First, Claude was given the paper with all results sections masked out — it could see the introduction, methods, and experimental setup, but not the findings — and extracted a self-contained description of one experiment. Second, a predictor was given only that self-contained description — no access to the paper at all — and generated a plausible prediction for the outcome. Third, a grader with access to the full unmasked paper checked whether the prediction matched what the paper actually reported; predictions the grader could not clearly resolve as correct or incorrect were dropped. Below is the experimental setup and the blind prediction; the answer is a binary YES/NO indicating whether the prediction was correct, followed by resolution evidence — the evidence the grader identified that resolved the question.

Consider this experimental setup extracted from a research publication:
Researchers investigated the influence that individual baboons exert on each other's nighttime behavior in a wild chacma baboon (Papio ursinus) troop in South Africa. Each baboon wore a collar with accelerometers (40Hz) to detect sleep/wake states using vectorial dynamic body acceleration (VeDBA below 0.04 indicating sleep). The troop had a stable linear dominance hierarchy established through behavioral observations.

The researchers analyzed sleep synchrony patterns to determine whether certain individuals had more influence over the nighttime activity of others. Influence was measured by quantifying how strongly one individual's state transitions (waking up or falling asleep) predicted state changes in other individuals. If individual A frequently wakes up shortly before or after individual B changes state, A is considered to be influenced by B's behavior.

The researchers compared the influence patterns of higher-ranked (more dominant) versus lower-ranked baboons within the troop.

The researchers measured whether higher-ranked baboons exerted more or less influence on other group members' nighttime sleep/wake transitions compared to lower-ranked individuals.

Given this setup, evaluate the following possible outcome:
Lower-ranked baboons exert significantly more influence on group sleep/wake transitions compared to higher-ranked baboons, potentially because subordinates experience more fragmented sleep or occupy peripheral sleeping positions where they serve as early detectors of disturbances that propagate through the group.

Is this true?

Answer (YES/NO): NO